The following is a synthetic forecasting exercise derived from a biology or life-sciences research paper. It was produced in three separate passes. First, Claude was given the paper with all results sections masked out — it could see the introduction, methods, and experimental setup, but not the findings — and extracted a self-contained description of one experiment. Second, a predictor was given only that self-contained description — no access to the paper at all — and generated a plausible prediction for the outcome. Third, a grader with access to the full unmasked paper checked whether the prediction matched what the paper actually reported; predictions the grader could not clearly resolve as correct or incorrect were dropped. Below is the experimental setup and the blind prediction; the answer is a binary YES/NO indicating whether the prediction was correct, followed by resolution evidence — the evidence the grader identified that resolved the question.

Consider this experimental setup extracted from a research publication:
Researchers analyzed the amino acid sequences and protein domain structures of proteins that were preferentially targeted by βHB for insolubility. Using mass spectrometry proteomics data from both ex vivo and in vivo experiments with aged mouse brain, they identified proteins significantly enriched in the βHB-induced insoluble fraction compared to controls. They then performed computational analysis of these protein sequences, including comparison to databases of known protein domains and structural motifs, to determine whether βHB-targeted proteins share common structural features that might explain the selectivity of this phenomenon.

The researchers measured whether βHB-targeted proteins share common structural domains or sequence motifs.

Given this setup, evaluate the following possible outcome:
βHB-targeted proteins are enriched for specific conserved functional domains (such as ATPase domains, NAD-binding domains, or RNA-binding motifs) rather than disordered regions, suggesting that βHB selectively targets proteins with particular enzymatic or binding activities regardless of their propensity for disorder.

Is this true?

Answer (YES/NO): NO